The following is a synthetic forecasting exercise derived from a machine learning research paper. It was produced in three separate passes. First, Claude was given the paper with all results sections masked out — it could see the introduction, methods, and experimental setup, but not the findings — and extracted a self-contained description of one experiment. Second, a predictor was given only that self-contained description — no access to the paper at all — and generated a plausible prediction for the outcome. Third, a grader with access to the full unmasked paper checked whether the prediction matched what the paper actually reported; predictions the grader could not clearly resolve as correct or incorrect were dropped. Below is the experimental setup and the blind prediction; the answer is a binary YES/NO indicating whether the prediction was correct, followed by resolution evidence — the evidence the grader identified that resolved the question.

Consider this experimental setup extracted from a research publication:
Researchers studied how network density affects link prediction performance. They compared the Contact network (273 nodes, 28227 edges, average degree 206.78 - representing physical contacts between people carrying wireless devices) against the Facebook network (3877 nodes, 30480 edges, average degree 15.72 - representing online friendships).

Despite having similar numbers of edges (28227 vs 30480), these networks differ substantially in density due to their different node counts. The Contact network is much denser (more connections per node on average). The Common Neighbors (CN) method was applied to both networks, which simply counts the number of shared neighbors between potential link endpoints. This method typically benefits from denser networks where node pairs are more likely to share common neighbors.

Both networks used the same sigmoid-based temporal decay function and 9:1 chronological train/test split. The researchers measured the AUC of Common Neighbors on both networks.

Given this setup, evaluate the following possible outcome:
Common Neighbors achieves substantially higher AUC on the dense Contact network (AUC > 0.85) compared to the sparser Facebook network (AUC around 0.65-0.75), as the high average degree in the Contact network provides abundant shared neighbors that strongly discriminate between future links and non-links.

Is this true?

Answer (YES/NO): YES